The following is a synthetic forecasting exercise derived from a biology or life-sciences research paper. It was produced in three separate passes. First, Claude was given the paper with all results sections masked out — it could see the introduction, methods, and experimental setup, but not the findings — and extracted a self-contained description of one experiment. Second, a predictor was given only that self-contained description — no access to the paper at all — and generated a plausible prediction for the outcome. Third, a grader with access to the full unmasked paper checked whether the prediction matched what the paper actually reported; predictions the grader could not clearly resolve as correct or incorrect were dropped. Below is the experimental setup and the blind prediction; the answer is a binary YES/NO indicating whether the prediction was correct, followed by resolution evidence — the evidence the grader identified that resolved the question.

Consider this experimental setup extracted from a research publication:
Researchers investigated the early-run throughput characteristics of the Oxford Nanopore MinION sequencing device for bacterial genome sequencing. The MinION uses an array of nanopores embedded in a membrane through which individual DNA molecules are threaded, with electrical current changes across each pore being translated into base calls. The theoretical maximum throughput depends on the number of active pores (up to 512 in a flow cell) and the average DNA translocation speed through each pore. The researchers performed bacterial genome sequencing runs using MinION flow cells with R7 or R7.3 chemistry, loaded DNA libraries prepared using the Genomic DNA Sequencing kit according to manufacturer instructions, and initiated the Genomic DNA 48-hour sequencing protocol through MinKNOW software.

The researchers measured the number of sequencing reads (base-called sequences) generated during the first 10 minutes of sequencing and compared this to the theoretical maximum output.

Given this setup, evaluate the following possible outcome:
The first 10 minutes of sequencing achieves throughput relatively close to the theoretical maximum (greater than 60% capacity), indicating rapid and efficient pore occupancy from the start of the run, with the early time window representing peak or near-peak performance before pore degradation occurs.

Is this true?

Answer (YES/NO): NO